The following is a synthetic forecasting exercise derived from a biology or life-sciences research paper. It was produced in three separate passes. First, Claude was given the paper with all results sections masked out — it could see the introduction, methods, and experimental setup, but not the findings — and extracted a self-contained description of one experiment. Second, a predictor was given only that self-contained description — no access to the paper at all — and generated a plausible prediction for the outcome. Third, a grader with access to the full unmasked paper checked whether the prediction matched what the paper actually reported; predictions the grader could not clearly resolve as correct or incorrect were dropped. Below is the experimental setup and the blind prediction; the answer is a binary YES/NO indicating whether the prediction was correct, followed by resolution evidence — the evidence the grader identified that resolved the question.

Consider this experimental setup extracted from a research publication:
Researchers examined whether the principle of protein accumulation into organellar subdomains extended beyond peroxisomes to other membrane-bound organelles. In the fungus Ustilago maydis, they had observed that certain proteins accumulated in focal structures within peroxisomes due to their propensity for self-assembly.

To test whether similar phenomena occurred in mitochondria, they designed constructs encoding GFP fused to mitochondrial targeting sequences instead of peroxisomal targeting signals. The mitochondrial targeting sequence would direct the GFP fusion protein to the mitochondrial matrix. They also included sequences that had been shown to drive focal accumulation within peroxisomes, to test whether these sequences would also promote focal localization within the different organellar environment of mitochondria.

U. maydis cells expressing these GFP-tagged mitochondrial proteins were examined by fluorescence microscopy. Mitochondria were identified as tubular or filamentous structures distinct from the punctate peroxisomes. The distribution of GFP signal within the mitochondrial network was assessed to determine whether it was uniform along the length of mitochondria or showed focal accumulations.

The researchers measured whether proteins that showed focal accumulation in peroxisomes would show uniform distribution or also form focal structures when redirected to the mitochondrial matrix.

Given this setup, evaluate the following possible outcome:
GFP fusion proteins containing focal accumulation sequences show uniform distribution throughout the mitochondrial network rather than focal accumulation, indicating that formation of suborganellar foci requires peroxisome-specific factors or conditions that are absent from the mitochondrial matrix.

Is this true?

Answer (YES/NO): NO